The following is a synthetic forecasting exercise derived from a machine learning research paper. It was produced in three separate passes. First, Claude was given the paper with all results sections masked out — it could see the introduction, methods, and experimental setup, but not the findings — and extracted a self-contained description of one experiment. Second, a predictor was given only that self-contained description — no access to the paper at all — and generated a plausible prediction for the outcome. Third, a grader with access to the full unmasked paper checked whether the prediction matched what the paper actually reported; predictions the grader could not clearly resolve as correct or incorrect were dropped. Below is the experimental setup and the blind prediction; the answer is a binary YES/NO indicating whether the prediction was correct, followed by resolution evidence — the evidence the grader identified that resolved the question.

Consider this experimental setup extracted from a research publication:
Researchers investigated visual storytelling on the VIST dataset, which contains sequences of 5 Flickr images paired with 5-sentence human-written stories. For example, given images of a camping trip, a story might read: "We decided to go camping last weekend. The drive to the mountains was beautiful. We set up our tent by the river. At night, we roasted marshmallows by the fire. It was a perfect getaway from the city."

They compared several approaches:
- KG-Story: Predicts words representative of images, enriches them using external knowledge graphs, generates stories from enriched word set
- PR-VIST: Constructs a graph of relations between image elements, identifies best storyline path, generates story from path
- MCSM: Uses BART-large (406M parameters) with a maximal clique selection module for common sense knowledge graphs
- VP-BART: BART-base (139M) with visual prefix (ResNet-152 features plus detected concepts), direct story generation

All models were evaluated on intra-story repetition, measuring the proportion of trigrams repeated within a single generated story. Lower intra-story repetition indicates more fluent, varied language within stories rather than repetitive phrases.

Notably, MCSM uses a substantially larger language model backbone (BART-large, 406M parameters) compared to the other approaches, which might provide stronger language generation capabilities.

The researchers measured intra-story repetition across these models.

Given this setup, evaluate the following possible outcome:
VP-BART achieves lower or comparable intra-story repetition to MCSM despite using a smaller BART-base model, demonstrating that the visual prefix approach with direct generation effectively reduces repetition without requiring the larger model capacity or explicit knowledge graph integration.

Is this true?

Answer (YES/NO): YES